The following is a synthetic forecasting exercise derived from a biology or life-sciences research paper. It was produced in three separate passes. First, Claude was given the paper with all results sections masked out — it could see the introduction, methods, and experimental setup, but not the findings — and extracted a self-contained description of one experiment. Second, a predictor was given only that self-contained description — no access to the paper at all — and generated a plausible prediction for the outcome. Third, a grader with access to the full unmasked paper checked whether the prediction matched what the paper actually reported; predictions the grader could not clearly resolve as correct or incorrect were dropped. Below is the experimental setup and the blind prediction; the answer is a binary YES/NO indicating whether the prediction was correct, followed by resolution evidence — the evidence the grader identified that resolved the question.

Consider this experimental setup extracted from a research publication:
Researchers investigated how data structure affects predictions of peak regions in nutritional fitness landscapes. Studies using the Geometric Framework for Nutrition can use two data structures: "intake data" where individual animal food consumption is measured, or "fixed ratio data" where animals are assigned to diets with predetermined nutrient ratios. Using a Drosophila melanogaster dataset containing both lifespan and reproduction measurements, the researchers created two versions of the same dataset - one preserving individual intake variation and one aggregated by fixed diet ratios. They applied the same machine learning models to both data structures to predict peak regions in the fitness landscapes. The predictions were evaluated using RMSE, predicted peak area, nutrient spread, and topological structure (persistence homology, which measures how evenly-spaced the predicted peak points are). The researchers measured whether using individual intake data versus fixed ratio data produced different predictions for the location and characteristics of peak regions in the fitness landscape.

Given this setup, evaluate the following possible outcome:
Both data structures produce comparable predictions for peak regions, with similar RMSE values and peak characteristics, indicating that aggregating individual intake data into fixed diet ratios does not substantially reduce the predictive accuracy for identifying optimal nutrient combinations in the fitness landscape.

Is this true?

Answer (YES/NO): NO